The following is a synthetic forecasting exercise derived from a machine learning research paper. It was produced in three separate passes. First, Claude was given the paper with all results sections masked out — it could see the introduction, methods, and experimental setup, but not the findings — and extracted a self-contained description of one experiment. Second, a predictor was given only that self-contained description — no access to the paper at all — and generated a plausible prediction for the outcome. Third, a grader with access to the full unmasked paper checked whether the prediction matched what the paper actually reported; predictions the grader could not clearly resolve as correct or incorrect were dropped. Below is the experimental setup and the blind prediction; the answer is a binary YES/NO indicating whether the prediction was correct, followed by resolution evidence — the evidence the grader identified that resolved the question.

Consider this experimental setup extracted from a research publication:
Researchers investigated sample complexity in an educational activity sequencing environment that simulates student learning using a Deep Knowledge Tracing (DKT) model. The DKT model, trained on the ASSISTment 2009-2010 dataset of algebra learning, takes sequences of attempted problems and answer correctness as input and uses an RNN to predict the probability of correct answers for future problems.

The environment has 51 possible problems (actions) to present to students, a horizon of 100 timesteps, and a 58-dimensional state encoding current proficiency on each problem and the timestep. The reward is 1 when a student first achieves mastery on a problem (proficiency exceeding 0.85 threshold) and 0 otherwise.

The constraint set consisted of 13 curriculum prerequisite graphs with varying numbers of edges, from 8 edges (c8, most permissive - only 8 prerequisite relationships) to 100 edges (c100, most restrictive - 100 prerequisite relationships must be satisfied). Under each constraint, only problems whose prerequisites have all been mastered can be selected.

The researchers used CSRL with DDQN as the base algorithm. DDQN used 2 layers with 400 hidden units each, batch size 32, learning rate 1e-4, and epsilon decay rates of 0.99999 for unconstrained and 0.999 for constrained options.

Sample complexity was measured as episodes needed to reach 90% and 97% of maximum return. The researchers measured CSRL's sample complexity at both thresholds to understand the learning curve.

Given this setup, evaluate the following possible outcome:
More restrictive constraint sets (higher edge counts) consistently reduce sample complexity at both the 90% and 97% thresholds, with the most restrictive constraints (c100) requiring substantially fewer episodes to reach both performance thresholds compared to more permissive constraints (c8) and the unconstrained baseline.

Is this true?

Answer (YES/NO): NO